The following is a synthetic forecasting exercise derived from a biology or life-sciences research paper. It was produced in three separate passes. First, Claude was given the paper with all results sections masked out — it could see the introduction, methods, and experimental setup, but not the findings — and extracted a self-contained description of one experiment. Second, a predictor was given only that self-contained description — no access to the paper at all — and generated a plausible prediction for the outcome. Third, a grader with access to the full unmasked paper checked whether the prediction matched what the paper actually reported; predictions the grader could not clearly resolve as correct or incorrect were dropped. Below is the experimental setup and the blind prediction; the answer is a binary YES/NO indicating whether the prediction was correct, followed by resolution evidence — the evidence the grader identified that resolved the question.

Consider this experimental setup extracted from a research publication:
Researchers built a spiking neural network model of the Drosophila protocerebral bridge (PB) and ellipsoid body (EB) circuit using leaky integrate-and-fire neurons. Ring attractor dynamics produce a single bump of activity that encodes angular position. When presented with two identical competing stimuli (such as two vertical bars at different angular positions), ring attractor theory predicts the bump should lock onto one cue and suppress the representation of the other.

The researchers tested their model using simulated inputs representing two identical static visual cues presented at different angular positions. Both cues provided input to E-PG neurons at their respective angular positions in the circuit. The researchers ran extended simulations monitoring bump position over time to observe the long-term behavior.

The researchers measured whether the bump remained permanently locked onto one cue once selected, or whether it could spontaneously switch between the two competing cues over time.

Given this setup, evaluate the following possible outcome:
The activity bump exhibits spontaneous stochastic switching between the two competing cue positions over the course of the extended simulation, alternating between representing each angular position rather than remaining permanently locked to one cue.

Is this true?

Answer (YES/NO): YES